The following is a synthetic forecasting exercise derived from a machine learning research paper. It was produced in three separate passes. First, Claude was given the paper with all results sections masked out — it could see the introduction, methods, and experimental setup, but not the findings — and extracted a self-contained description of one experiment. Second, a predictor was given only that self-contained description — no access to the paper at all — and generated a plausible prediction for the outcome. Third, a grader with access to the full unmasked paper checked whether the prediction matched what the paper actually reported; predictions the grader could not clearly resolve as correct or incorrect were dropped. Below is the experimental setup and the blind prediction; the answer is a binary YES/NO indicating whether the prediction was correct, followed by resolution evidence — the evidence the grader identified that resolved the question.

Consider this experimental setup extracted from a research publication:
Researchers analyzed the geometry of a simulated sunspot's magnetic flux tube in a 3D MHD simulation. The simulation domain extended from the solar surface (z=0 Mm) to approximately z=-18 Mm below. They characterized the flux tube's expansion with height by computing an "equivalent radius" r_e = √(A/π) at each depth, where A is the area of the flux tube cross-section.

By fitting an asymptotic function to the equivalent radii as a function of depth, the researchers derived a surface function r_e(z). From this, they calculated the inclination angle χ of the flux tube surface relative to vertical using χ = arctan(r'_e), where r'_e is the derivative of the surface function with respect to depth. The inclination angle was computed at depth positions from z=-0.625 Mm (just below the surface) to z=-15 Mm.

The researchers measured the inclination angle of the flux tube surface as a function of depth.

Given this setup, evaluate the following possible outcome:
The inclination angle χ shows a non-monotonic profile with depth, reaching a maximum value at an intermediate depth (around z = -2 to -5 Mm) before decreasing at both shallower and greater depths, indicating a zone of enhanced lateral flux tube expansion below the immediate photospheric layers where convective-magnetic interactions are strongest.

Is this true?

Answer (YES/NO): NO